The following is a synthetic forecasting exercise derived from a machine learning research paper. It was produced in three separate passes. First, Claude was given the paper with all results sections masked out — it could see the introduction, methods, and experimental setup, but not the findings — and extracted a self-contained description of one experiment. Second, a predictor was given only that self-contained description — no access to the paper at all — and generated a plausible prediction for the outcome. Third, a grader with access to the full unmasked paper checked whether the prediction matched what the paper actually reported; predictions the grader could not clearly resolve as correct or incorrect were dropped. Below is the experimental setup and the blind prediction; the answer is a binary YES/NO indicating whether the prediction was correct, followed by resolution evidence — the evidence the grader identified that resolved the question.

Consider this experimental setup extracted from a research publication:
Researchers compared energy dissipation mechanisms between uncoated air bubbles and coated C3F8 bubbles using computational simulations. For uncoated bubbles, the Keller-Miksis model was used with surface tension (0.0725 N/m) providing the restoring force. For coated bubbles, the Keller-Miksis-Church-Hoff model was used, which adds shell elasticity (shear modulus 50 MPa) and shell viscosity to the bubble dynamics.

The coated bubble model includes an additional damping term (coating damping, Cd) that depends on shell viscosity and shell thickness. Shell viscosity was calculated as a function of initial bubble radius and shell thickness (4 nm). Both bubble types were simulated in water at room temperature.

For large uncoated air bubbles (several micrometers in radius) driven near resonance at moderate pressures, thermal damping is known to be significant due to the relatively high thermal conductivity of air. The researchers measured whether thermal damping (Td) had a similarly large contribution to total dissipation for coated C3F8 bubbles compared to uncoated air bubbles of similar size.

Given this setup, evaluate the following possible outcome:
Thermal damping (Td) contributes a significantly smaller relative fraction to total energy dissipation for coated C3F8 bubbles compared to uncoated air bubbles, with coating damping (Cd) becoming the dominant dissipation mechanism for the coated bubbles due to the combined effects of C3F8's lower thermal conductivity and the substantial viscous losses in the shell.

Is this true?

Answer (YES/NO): YES